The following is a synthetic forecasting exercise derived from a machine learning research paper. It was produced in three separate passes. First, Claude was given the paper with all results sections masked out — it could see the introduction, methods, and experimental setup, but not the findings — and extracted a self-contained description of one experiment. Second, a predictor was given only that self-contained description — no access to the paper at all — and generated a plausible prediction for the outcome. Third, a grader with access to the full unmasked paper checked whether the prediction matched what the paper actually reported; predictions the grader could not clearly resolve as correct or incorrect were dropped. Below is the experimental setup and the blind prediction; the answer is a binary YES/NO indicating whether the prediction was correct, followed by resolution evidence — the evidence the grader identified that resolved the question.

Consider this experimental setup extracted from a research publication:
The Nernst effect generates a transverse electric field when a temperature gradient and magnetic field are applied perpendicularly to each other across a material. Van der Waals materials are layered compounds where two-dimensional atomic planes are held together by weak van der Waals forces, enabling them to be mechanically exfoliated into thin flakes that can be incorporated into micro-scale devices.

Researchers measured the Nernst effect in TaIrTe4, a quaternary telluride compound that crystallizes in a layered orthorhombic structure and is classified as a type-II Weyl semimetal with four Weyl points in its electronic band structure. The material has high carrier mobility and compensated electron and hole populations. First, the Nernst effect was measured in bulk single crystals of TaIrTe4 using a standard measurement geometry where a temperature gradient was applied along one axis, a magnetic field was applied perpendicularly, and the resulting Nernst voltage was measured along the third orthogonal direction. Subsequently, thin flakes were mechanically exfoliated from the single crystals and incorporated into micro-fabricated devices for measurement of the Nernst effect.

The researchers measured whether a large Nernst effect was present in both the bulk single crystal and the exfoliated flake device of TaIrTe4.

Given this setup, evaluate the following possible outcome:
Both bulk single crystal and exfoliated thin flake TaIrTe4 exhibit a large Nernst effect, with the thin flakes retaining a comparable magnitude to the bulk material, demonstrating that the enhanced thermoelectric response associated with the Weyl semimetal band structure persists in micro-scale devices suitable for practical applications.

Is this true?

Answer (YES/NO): YES